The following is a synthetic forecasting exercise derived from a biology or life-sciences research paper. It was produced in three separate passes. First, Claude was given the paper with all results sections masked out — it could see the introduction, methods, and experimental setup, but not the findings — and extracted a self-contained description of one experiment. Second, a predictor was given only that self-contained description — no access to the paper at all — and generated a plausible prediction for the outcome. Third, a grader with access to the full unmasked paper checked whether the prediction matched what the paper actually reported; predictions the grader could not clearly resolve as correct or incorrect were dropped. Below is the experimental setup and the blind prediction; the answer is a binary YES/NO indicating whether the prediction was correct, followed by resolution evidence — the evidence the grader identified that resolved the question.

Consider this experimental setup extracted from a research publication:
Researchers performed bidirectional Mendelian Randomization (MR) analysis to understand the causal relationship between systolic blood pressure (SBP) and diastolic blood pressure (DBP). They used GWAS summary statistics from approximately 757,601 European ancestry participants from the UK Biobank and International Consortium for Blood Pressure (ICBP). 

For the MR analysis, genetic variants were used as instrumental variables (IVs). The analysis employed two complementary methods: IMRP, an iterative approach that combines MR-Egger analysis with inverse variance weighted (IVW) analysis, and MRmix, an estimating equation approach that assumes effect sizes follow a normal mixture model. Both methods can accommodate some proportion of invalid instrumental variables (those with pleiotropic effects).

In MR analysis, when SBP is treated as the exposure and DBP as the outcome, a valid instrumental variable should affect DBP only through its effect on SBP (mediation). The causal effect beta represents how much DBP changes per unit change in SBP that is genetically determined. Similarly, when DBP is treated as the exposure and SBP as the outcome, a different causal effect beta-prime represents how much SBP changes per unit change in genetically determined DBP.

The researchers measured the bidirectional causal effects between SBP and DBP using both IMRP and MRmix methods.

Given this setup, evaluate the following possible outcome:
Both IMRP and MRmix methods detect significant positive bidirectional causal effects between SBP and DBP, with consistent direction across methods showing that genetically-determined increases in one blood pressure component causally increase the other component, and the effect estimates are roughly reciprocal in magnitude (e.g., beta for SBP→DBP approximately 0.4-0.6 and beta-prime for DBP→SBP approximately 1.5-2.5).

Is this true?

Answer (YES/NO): NO